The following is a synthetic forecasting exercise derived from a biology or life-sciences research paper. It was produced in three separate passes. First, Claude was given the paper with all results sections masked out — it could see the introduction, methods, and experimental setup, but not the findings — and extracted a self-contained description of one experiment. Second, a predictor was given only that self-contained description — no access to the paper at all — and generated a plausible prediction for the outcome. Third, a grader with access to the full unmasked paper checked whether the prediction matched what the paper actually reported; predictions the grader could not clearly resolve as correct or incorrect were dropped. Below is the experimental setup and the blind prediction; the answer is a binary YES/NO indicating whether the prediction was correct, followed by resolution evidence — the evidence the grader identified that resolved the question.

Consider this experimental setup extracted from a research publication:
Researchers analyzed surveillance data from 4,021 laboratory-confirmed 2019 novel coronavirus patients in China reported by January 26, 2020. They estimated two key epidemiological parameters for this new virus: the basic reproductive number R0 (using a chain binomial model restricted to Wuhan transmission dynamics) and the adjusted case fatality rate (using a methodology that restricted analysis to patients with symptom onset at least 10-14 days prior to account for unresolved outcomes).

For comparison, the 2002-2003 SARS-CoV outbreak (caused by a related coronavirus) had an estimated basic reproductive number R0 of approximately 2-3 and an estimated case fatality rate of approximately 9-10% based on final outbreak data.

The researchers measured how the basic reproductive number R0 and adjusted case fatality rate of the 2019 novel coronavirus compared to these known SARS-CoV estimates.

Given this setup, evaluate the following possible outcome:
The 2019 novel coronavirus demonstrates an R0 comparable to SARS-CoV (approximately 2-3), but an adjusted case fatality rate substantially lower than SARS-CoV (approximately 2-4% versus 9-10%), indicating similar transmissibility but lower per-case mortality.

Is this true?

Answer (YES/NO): YES